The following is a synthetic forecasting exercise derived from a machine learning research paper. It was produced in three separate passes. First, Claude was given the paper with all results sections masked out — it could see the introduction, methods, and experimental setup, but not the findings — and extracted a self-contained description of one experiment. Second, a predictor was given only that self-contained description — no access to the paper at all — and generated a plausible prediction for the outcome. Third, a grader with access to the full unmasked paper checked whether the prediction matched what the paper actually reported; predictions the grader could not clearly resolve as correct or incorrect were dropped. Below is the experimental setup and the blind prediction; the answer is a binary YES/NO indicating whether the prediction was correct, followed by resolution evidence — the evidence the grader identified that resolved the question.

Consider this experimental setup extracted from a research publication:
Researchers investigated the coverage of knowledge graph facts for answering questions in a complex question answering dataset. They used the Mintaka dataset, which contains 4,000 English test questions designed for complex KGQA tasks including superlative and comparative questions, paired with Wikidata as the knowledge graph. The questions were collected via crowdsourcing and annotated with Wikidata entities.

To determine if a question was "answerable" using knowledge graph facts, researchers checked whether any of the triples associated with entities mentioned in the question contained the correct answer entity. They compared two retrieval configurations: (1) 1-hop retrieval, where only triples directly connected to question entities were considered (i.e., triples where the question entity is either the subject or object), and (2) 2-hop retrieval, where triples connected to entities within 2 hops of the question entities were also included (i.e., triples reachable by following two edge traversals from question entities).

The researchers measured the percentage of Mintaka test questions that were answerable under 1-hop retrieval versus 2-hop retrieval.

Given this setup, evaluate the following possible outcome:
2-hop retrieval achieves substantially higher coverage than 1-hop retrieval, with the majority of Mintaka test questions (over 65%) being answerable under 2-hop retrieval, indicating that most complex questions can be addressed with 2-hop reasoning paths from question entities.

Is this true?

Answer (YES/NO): NO